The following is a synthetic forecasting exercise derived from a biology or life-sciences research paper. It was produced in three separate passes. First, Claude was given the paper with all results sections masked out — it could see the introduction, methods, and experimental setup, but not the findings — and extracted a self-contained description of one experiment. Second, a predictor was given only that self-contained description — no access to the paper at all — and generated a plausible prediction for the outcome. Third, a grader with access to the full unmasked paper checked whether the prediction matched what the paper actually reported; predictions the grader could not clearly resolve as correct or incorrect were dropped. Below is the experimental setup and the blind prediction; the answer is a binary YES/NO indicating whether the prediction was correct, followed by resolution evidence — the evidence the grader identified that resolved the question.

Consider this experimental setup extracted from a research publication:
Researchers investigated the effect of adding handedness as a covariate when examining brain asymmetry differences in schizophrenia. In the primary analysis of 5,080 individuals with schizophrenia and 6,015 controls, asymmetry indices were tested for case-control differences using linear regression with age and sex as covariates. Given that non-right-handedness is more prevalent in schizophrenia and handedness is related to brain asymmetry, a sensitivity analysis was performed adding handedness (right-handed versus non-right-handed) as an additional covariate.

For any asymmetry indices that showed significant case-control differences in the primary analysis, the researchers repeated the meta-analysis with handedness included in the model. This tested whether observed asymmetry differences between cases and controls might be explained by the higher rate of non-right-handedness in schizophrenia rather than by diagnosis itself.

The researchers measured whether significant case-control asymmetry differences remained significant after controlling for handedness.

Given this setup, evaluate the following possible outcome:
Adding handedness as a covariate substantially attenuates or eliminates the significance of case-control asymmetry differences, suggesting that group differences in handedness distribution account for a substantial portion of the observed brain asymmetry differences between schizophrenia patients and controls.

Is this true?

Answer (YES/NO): NO